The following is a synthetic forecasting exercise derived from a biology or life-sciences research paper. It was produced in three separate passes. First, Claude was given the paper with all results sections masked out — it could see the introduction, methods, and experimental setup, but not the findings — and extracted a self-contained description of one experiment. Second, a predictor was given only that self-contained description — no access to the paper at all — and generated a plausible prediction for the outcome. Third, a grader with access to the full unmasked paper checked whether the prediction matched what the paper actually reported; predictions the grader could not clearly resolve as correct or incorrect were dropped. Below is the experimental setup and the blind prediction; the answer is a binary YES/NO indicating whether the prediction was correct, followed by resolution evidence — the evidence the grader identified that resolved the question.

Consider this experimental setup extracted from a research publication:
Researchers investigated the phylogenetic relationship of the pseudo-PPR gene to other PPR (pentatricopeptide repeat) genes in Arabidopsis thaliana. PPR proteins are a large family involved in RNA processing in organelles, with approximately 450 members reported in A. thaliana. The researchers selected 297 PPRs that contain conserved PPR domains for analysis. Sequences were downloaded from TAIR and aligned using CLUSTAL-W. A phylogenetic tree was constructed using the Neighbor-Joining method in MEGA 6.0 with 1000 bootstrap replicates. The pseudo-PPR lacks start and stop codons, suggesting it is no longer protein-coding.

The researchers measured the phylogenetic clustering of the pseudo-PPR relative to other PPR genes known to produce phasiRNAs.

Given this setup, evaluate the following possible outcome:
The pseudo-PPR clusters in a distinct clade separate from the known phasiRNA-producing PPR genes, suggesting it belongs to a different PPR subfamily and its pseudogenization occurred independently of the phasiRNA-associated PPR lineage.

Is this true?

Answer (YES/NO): NO